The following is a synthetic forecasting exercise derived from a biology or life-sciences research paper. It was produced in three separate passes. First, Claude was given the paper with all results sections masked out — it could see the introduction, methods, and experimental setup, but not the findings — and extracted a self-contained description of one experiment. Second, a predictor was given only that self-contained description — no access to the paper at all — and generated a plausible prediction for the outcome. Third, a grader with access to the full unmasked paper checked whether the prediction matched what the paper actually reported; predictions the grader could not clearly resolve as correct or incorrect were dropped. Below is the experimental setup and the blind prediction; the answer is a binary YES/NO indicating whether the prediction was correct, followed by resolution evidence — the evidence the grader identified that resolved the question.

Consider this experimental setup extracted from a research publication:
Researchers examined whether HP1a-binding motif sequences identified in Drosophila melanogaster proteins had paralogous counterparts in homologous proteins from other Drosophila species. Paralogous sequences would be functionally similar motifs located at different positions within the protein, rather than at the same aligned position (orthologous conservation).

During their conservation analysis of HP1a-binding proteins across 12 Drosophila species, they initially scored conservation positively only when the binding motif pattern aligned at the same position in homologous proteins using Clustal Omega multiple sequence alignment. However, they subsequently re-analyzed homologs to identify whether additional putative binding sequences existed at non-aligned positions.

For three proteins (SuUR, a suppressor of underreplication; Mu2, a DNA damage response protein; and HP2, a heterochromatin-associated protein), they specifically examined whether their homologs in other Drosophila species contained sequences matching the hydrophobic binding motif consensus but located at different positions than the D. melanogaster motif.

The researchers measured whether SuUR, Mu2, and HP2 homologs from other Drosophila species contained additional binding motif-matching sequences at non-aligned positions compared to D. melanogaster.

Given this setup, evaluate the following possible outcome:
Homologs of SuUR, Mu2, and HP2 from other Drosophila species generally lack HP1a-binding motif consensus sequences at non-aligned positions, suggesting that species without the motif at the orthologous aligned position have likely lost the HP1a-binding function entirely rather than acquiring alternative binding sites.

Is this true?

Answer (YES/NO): NO